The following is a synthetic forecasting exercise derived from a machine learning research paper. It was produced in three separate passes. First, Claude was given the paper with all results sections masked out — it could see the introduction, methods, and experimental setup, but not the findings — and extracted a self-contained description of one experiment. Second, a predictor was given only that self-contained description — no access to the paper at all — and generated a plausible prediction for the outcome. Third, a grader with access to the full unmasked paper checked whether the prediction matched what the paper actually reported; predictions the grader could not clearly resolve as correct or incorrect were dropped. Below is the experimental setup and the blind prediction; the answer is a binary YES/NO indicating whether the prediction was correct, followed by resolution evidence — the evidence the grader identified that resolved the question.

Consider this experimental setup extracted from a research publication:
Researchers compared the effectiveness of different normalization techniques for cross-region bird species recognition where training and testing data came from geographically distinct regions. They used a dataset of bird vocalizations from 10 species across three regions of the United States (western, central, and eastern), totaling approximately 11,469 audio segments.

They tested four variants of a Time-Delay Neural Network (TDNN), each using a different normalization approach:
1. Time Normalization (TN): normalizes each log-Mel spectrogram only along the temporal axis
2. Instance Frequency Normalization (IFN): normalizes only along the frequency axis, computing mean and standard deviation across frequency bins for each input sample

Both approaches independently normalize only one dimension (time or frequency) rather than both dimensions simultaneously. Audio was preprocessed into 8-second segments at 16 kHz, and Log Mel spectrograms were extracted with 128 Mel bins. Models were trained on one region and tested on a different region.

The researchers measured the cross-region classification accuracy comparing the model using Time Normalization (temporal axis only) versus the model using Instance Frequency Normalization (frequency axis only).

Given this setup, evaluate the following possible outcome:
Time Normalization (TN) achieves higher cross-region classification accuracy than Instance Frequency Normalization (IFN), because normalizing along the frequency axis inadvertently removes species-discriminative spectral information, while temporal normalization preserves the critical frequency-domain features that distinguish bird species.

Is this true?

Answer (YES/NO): NO